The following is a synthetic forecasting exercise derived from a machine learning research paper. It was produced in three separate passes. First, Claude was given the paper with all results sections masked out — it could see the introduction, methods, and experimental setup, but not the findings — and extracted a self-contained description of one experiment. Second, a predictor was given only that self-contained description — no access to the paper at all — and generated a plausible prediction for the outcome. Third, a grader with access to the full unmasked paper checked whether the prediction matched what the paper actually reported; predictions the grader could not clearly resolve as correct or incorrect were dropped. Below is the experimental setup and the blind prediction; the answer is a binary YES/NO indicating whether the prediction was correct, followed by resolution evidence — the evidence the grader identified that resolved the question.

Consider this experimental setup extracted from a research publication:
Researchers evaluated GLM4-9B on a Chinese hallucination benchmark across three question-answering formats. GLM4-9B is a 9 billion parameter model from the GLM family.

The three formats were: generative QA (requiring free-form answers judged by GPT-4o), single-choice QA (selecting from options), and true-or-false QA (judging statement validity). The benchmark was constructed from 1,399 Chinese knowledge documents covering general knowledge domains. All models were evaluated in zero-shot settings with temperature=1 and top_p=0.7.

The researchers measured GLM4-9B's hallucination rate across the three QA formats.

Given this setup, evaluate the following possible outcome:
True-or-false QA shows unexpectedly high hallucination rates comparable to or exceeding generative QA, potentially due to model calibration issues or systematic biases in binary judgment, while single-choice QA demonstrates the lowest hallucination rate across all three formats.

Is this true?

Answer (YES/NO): NO